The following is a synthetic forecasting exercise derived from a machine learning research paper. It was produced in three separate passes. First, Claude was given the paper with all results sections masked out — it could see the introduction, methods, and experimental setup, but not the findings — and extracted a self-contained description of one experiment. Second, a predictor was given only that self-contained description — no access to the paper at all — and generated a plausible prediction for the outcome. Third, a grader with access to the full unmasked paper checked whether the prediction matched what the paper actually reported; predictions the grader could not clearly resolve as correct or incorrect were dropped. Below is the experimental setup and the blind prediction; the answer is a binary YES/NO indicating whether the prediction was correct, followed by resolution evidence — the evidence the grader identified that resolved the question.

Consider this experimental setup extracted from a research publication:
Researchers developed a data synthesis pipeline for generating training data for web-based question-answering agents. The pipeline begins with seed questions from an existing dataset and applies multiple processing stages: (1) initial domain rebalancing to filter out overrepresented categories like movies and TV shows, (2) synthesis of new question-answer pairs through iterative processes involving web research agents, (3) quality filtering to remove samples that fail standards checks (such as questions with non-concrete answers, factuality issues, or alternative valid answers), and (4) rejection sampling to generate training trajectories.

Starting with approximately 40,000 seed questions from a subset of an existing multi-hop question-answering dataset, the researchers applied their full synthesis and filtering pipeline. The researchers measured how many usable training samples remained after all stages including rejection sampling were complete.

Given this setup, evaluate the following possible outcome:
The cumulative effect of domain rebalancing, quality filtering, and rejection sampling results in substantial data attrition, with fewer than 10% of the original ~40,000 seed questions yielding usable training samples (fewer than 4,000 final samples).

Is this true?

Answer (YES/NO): NO